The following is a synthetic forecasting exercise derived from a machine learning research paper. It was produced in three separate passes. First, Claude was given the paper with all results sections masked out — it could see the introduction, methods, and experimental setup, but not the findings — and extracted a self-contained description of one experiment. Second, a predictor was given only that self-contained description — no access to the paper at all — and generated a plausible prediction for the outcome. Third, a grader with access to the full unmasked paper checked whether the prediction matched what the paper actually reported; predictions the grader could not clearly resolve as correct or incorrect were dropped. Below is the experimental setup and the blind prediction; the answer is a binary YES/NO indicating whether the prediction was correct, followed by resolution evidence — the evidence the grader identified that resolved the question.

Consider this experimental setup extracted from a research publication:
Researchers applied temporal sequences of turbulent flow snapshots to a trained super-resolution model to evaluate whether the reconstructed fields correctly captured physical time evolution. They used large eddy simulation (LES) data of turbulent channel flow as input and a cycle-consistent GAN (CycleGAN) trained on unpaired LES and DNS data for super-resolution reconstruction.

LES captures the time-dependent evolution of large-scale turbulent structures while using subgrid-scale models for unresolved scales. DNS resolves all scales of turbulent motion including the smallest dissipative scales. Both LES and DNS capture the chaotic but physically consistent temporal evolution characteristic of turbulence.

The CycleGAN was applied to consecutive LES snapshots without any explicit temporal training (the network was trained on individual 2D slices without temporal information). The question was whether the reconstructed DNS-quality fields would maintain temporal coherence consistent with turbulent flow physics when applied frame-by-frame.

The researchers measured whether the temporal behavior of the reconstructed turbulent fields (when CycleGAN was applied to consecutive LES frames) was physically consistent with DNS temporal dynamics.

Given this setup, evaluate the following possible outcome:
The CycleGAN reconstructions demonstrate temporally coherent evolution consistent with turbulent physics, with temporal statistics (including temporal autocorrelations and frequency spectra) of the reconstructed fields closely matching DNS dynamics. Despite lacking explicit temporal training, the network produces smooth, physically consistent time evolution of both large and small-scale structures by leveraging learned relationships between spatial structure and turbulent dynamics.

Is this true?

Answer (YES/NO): YES